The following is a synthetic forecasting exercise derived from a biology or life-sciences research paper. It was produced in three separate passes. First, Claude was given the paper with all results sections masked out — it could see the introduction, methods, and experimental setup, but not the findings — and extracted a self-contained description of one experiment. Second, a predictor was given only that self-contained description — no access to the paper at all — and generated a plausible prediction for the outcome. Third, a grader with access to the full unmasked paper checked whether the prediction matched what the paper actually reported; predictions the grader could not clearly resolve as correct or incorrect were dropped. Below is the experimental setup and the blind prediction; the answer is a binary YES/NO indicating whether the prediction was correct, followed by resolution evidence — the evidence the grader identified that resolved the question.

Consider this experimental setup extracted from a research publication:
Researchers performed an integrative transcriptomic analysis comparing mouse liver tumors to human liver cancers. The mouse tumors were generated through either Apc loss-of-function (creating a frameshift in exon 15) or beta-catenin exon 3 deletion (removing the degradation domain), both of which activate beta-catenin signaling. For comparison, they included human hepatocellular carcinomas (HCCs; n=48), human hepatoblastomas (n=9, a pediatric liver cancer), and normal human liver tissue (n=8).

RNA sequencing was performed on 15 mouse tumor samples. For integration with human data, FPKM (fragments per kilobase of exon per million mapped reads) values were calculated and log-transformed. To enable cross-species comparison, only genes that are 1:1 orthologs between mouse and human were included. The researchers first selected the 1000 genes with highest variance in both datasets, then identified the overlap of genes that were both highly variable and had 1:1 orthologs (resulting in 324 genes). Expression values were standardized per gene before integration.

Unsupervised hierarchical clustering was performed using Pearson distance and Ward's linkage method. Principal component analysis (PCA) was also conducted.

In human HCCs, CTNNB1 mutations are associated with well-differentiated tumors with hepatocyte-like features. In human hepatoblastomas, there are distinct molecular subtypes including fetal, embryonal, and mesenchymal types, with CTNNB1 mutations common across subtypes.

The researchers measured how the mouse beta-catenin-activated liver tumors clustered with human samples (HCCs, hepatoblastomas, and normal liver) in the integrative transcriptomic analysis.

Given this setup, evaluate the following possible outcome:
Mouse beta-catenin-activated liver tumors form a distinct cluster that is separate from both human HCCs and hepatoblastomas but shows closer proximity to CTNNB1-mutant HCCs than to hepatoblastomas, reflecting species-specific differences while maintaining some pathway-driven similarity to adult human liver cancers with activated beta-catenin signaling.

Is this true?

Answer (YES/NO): NO